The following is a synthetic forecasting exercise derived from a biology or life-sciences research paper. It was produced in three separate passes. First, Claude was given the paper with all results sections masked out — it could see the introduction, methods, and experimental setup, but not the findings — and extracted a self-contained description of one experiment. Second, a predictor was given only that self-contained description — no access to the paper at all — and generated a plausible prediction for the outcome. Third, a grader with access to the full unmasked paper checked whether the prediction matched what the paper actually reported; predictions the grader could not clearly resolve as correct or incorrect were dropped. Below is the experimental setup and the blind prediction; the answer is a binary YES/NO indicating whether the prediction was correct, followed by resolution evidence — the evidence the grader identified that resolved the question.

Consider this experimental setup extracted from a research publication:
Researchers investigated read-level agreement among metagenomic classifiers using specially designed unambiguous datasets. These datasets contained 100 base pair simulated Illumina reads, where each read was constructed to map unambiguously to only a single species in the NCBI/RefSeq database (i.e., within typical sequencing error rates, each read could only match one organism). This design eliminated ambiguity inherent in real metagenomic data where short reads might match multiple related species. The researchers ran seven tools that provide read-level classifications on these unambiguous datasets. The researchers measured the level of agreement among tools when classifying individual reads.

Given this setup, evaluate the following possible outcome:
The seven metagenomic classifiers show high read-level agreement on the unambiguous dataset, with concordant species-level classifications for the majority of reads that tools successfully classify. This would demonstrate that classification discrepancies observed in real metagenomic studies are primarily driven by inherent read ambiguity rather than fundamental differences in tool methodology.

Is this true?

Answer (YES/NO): YES